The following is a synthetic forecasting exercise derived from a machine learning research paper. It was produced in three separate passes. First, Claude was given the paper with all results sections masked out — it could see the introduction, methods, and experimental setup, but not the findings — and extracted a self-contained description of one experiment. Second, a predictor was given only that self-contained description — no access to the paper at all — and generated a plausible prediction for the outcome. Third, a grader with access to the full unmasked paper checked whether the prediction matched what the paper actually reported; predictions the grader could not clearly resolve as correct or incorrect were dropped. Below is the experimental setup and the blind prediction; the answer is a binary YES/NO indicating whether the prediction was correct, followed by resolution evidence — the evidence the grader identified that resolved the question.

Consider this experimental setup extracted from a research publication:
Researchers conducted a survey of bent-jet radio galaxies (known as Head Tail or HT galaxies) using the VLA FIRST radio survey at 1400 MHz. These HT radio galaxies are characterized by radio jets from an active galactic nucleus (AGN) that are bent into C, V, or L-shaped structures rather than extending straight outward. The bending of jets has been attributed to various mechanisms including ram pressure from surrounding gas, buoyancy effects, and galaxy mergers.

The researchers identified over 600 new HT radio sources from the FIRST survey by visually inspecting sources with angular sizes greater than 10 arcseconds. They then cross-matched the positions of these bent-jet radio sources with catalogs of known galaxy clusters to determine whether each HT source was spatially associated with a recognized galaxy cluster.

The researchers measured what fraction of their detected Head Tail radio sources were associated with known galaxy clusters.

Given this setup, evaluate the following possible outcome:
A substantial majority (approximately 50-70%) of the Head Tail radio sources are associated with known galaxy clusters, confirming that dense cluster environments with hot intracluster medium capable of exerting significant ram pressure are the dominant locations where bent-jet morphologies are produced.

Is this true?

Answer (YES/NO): NO